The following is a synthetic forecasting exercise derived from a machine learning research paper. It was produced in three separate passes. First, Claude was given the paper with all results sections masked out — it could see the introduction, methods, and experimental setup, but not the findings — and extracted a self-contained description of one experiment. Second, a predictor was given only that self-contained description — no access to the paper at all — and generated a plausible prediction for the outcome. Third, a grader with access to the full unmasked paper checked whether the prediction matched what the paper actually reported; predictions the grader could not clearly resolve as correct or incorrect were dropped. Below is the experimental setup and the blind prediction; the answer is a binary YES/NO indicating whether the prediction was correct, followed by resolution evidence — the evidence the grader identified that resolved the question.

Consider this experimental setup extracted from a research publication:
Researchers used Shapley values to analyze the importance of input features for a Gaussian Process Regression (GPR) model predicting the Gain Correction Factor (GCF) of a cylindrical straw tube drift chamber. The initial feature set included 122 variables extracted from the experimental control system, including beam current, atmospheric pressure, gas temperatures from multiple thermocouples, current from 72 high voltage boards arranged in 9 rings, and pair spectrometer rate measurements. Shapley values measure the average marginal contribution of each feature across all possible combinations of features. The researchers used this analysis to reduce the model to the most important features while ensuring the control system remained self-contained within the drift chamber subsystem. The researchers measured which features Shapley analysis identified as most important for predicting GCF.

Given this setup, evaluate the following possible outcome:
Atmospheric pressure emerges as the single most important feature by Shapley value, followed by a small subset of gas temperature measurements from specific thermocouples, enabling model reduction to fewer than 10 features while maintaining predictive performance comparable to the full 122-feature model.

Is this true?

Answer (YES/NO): NO